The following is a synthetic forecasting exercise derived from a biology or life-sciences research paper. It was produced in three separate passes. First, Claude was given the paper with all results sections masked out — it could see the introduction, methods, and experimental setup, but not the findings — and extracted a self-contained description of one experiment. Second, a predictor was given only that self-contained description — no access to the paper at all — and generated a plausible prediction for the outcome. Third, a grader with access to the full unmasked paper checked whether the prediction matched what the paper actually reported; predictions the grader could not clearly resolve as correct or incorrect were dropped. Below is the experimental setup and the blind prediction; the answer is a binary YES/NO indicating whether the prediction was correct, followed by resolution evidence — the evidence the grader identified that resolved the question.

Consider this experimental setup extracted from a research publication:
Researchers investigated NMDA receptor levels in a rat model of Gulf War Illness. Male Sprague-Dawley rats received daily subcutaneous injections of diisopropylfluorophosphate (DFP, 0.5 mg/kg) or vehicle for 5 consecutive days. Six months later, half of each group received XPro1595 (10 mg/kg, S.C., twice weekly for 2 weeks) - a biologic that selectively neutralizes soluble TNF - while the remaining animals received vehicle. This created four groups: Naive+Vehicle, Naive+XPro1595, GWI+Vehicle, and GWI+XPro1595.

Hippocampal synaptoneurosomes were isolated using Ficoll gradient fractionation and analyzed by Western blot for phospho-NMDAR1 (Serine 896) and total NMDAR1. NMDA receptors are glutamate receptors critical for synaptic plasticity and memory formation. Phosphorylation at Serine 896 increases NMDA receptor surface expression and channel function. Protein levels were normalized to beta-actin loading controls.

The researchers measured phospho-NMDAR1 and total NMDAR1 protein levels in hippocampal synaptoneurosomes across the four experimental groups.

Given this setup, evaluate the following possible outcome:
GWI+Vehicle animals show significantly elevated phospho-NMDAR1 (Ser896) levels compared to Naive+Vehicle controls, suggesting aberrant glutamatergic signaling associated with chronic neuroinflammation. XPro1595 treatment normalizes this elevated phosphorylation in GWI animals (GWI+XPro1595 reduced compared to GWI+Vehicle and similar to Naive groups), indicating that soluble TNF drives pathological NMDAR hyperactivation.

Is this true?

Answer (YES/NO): NO